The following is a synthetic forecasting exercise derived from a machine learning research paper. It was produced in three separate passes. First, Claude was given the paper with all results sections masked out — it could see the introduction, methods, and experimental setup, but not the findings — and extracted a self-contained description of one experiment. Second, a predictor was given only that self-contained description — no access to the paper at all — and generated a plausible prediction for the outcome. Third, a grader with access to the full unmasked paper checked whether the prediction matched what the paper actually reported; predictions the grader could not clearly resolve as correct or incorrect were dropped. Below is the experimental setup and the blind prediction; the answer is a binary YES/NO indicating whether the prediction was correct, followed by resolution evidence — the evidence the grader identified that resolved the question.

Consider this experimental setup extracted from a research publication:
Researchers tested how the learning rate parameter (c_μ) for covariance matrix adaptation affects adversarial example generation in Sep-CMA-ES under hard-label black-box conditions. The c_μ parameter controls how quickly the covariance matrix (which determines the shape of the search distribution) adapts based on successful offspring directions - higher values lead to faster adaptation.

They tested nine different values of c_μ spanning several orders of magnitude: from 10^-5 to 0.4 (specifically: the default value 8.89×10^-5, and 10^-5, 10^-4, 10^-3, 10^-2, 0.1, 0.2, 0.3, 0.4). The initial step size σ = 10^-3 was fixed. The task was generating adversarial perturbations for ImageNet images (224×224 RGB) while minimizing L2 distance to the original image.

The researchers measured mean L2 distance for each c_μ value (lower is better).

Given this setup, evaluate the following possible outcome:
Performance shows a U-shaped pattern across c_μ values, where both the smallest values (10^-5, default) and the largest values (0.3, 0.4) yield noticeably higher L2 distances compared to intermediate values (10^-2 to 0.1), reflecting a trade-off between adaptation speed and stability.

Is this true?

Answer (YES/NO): NO